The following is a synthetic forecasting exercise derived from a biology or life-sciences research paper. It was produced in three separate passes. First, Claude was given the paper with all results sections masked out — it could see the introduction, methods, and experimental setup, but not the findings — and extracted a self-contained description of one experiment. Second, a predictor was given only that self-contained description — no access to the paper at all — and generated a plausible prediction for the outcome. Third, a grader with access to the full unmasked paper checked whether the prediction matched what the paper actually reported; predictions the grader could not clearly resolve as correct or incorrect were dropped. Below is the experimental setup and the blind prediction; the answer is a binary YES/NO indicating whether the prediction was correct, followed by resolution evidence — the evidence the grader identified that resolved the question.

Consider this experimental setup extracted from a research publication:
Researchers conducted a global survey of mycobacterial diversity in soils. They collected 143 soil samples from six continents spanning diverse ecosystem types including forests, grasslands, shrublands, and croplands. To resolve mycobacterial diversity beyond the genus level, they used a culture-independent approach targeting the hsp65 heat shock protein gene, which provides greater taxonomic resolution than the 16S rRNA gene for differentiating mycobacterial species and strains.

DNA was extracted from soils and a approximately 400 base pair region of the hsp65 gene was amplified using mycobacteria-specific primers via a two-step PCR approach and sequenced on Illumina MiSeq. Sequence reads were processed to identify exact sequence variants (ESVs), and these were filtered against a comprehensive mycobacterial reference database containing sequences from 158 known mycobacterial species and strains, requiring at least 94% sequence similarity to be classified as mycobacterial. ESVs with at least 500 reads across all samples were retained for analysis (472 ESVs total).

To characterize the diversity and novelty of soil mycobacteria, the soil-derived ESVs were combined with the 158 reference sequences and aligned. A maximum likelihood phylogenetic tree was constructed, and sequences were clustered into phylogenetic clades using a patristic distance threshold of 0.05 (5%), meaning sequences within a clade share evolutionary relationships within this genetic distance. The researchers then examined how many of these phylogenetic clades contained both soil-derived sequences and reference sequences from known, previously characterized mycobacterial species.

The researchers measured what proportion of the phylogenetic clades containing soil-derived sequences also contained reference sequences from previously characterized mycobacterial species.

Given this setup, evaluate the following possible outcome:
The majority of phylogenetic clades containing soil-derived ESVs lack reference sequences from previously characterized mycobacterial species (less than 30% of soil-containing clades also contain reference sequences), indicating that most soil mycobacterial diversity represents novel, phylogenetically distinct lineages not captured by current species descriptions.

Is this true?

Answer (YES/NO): YES